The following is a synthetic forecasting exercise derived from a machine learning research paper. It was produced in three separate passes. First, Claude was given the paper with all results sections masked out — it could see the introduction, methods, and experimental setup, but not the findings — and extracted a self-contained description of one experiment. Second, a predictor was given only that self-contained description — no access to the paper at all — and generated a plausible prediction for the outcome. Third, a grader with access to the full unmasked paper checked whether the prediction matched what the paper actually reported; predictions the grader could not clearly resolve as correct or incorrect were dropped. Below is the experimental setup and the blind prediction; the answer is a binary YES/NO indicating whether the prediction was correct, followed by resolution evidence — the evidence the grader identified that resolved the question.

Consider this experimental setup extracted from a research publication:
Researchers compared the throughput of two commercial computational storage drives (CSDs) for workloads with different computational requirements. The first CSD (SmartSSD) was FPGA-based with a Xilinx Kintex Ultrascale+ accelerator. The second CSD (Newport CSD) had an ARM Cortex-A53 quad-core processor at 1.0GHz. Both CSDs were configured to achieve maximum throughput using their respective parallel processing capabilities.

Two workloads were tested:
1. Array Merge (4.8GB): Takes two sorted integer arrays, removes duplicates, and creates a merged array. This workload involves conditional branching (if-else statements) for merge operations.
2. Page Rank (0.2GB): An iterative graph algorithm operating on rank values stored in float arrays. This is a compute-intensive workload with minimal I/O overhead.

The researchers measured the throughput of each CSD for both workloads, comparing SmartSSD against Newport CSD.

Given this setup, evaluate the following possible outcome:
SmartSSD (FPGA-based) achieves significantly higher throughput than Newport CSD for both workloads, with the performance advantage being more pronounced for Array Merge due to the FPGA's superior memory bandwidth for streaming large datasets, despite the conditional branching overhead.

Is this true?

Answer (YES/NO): NO